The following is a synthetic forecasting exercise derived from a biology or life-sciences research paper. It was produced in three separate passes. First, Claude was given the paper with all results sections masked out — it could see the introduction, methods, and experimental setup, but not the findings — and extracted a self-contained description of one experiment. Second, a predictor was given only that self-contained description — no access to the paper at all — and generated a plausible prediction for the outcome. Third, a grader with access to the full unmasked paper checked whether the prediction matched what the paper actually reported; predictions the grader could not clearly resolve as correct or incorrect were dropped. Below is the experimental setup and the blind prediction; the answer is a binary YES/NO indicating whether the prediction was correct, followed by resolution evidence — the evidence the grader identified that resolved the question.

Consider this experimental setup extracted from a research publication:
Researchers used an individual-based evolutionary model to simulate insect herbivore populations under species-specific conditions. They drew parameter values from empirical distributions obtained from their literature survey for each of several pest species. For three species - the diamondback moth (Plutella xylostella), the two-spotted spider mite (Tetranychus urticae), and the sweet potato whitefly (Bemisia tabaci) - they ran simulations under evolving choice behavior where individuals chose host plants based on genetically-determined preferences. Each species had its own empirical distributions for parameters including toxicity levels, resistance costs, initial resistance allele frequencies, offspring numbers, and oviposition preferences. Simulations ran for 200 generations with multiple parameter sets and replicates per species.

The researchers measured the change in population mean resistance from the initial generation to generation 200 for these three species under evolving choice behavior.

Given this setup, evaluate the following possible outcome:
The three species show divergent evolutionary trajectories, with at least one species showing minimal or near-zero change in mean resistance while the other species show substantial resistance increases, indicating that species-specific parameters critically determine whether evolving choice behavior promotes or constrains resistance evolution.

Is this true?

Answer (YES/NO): NO